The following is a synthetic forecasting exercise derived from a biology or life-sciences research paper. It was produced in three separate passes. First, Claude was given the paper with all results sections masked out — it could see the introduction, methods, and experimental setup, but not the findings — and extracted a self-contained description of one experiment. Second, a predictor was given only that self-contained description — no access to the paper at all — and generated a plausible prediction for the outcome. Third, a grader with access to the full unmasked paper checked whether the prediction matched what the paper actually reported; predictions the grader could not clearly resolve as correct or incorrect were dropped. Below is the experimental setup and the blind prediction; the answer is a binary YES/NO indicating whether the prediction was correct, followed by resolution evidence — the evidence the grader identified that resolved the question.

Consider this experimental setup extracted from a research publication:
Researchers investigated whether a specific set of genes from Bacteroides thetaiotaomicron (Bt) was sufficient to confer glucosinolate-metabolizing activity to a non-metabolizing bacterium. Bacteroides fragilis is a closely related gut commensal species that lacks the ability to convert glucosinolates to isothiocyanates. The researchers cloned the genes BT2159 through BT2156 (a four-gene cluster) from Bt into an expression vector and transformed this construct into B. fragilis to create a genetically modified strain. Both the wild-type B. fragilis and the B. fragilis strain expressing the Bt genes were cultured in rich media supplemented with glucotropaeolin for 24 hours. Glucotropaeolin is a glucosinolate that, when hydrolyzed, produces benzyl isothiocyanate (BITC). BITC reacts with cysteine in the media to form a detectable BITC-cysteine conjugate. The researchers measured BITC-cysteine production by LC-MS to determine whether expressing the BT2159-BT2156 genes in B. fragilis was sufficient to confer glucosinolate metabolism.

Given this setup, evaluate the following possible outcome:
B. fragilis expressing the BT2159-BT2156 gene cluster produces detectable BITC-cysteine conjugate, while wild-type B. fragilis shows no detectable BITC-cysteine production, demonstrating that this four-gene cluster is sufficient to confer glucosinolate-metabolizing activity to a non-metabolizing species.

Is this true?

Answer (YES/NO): YES